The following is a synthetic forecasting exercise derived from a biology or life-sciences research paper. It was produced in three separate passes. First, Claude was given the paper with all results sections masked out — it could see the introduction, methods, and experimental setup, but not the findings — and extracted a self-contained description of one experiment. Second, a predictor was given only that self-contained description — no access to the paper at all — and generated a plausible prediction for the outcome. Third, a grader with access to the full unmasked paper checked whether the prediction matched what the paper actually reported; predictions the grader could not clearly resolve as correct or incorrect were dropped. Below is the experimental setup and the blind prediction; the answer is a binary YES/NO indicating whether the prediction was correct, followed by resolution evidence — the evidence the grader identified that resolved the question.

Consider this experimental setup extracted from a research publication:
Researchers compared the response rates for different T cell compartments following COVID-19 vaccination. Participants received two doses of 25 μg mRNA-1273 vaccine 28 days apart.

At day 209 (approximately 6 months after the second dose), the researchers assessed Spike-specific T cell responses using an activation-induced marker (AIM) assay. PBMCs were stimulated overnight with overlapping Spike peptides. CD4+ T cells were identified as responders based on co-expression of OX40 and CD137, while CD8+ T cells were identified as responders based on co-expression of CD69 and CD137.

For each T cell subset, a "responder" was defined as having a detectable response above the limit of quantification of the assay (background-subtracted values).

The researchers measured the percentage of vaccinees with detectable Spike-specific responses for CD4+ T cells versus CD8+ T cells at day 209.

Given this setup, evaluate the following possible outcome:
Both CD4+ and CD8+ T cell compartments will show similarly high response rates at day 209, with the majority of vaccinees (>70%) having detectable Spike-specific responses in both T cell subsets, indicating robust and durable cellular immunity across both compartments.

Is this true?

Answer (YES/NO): NO